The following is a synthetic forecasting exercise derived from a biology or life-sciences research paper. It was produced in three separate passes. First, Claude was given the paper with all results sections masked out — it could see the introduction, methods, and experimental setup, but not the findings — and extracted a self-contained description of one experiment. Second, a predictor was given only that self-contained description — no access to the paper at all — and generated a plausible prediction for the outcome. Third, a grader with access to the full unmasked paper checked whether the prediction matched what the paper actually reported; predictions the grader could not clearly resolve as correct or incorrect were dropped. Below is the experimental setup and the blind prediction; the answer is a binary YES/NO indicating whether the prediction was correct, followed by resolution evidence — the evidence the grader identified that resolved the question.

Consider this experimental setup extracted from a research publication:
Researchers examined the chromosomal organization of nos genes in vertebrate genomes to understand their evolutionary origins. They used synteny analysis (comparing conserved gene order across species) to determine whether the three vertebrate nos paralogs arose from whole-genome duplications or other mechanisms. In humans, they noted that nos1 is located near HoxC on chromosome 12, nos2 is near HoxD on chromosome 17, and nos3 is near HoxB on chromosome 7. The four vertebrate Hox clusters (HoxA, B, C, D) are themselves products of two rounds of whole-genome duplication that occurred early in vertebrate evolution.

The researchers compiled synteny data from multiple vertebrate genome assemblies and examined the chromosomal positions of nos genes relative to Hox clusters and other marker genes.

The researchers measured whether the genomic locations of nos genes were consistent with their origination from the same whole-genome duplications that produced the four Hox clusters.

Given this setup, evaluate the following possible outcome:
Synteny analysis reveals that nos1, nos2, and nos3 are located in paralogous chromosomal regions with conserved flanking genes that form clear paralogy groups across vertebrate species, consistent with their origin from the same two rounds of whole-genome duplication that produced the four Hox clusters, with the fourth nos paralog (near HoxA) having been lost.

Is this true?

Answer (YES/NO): YES